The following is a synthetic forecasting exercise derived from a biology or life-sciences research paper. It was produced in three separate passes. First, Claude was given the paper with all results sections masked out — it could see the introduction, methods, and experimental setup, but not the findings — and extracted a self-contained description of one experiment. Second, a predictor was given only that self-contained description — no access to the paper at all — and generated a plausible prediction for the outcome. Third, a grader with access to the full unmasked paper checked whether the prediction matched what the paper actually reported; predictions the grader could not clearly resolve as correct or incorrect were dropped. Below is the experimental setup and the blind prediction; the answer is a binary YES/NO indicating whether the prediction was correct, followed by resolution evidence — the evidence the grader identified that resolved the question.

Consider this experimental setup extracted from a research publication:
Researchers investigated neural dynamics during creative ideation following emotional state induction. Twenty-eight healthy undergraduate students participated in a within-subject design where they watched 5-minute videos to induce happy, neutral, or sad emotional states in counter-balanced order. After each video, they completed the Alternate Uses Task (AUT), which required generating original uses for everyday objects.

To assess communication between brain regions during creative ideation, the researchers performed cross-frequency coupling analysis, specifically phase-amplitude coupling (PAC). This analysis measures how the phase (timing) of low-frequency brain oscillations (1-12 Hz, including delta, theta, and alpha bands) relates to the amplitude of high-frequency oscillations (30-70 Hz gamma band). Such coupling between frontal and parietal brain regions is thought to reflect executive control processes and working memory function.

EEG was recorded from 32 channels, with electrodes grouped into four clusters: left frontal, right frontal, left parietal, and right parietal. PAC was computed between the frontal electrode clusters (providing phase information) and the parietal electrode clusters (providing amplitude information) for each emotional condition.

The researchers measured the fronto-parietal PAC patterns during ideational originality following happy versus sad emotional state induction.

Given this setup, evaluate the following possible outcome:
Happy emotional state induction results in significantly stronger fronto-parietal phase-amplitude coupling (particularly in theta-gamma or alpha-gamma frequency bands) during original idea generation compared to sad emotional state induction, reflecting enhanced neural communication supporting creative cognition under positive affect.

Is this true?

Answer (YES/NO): NO